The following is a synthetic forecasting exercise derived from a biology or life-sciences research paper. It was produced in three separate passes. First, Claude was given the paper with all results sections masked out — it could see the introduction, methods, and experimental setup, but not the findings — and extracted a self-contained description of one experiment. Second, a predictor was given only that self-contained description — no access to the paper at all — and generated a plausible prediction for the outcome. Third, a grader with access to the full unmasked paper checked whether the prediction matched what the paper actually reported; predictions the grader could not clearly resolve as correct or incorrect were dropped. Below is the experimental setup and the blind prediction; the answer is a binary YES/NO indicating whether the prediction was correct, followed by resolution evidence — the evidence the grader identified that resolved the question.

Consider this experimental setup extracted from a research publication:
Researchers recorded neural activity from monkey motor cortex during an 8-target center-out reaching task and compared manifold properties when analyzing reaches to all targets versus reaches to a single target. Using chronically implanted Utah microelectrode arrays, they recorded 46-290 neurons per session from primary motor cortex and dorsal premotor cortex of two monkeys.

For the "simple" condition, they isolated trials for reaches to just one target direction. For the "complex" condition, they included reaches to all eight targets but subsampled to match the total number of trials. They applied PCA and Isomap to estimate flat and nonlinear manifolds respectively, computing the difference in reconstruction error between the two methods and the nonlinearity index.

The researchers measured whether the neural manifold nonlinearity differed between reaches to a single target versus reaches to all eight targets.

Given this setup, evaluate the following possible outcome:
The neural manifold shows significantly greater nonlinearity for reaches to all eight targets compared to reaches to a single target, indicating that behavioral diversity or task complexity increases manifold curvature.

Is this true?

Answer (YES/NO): YES